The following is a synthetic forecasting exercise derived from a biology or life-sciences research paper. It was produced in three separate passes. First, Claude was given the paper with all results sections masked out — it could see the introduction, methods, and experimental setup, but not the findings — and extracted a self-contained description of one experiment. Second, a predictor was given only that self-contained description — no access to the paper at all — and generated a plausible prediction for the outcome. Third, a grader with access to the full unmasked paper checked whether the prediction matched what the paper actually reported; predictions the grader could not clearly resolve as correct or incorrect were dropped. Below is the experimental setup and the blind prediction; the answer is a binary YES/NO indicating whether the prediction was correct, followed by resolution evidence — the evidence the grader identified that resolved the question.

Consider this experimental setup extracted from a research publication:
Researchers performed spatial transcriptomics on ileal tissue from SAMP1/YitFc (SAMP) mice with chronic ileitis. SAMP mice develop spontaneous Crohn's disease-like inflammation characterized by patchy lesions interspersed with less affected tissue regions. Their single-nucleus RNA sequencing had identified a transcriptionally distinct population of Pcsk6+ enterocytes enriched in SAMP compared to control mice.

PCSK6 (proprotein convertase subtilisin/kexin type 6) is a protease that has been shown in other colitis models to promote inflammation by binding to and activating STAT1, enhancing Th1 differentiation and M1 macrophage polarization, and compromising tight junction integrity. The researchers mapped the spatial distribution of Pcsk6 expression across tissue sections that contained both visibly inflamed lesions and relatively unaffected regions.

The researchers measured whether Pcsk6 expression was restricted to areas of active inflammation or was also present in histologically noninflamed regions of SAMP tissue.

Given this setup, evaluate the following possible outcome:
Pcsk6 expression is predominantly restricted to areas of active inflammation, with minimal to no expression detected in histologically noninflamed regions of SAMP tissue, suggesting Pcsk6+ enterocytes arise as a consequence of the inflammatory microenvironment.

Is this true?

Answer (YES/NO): NO